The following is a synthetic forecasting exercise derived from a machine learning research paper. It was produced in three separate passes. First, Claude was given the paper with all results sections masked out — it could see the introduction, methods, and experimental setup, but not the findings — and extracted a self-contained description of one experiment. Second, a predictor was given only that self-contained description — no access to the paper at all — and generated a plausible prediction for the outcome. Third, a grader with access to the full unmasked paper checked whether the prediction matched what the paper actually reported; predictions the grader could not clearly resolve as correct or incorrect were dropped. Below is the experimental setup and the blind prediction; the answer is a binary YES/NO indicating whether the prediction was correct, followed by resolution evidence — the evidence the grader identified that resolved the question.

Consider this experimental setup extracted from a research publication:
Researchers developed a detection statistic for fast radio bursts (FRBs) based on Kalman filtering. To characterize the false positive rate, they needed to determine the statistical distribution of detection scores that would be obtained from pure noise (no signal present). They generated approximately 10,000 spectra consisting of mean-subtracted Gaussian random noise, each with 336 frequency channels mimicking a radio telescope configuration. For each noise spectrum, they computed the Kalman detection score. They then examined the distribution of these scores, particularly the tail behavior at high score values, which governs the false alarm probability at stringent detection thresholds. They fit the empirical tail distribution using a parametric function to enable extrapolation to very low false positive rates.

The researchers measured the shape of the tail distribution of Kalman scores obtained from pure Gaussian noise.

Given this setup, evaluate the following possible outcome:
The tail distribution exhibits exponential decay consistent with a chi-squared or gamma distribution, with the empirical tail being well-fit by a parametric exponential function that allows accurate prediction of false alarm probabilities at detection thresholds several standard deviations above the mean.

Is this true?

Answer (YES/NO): YES